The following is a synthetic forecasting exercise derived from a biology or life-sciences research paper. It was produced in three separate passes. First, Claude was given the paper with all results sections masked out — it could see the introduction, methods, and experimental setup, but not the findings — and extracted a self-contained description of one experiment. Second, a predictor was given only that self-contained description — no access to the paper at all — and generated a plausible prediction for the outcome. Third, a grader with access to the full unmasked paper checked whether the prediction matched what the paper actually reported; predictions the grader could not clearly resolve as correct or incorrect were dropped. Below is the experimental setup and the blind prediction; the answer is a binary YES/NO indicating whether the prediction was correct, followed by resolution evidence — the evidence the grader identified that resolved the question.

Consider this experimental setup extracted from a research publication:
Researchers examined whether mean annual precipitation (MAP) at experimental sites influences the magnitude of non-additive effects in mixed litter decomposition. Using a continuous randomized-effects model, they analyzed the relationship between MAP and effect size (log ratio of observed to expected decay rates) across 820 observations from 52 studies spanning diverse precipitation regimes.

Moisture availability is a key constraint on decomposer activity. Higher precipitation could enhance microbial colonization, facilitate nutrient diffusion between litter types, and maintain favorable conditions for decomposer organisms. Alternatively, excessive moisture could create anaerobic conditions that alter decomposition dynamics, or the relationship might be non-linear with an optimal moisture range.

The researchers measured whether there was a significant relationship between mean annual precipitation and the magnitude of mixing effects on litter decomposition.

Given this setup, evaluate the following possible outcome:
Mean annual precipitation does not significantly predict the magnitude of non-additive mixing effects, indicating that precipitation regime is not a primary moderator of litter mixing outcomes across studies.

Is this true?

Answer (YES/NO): YES